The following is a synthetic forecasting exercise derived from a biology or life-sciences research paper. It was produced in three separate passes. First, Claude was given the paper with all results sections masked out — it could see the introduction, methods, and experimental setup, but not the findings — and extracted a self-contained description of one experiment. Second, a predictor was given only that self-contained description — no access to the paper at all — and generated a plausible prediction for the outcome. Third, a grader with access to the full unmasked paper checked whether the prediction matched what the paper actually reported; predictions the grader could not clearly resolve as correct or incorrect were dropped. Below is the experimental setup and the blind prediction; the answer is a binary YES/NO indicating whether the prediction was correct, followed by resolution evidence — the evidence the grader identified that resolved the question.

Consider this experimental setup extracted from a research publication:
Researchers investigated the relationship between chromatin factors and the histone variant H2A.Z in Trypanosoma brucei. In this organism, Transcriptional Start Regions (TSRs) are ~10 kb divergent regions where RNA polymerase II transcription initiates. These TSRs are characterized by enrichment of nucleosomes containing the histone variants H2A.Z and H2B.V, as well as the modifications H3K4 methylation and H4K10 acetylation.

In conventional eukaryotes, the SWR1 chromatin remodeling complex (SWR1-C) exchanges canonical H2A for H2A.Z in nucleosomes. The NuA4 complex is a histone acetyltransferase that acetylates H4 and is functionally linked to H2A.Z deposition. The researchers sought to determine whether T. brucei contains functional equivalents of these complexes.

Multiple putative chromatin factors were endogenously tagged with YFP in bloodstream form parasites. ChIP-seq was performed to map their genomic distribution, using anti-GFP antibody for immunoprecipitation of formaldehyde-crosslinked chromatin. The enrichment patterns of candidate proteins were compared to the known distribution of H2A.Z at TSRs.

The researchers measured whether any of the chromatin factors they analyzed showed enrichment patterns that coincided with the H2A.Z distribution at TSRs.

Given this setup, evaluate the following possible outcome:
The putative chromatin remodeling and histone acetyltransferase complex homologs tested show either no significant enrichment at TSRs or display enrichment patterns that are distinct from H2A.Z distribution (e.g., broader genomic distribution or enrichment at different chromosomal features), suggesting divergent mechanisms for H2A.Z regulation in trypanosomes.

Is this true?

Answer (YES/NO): NO